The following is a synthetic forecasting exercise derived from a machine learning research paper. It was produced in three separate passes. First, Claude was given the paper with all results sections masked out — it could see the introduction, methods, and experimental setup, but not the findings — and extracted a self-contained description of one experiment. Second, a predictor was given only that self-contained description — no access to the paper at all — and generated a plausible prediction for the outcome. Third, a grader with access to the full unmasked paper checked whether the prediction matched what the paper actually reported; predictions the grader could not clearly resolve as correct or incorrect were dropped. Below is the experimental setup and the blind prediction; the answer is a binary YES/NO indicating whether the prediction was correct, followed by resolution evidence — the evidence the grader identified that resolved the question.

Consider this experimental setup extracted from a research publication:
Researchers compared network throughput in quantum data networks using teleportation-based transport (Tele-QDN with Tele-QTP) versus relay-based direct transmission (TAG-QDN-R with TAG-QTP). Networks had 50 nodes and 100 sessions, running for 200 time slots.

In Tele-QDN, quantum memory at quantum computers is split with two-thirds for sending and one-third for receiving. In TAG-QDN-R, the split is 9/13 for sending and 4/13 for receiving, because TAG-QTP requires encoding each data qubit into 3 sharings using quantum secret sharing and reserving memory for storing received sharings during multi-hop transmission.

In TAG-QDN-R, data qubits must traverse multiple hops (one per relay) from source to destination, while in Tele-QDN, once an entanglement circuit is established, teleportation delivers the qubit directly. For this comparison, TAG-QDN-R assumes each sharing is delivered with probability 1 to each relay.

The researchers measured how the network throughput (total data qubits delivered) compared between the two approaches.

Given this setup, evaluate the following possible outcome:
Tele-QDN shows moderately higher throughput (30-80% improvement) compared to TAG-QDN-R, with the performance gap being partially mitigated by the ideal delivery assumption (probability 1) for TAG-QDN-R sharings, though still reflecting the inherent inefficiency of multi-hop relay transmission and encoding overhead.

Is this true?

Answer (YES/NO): NO